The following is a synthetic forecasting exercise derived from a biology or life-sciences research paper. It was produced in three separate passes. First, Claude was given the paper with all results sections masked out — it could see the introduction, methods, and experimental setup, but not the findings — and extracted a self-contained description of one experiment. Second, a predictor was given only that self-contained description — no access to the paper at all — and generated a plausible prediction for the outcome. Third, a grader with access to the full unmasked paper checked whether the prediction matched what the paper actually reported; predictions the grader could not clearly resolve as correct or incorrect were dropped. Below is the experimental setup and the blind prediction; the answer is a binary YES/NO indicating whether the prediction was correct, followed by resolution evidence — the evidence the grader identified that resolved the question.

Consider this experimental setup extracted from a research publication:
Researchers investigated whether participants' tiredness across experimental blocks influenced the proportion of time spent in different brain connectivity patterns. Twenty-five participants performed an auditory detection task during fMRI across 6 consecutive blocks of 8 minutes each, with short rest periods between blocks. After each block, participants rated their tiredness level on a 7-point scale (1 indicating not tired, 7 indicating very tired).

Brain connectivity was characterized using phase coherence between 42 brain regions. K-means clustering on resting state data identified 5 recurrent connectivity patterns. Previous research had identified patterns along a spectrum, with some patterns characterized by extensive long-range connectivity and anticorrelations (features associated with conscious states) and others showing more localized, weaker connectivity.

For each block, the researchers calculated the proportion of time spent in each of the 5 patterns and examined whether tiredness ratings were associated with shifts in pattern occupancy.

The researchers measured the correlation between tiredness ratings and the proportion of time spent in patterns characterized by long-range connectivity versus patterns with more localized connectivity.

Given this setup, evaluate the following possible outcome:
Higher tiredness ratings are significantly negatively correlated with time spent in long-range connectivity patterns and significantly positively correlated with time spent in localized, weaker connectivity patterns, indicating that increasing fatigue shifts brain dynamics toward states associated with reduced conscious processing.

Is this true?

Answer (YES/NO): NO